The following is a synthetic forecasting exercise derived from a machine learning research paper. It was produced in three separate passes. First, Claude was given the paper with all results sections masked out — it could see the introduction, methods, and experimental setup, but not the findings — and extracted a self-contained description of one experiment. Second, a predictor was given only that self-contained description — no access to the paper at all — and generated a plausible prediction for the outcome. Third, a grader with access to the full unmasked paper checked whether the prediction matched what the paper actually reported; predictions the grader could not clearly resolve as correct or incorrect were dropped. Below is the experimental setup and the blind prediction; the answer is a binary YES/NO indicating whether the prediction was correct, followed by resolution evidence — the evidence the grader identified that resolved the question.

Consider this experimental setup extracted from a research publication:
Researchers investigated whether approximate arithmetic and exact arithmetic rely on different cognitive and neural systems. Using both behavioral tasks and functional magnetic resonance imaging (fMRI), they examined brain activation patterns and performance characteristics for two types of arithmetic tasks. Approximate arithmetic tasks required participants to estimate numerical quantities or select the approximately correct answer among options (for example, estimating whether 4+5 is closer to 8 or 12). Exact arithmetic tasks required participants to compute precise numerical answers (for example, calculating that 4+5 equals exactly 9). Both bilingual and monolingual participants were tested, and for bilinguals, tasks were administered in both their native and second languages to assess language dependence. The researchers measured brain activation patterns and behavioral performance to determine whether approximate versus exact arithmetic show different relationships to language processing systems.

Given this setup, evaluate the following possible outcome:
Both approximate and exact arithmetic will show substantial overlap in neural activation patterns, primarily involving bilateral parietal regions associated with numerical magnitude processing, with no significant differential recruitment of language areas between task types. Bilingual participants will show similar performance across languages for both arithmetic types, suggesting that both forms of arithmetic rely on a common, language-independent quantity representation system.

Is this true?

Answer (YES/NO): NO